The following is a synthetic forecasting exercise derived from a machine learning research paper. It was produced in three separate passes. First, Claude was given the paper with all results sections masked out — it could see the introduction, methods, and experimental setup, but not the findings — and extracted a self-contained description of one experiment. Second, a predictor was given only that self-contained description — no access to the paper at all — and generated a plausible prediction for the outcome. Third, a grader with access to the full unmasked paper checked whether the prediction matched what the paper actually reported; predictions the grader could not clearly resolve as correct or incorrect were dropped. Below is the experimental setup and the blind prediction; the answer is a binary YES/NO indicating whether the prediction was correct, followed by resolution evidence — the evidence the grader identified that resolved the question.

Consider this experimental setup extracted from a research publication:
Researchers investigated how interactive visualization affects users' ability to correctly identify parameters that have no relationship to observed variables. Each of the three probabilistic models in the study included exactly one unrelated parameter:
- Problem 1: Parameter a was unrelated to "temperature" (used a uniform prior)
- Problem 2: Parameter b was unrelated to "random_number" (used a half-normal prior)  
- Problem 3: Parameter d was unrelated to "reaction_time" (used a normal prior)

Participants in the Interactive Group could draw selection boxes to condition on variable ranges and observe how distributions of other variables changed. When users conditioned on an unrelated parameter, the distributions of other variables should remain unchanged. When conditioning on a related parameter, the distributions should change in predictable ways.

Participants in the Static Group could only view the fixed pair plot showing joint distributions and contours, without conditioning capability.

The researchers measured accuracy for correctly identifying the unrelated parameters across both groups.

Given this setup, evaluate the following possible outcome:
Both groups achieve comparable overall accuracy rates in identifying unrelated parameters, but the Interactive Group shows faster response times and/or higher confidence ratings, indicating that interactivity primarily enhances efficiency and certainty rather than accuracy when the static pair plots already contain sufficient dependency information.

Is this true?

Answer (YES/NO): NO